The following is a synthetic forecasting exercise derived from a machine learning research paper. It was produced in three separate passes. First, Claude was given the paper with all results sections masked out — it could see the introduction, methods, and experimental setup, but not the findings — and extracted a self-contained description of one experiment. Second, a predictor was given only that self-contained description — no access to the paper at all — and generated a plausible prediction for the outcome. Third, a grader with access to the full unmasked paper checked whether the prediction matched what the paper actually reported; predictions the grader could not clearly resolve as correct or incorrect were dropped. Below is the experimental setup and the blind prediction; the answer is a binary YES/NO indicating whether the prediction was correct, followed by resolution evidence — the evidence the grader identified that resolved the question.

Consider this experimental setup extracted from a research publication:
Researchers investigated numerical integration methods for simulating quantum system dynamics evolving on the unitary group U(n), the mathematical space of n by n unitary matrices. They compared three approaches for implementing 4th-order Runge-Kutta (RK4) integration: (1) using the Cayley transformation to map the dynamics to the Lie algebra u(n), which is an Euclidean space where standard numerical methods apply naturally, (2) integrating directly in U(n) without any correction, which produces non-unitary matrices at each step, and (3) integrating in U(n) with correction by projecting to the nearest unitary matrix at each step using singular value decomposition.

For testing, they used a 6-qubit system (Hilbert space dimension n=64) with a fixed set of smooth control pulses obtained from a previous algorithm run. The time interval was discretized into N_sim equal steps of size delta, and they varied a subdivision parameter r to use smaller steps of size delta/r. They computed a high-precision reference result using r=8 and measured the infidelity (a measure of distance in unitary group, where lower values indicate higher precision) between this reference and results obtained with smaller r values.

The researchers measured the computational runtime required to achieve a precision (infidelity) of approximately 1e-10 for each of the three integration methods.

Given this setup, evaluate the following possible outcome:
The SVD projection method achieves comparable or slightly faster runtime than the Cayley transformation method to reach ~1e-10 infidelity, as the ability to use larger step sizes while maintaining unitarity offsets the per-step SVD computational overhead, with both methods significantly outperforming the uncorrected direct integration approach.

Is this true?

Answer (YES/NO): NO